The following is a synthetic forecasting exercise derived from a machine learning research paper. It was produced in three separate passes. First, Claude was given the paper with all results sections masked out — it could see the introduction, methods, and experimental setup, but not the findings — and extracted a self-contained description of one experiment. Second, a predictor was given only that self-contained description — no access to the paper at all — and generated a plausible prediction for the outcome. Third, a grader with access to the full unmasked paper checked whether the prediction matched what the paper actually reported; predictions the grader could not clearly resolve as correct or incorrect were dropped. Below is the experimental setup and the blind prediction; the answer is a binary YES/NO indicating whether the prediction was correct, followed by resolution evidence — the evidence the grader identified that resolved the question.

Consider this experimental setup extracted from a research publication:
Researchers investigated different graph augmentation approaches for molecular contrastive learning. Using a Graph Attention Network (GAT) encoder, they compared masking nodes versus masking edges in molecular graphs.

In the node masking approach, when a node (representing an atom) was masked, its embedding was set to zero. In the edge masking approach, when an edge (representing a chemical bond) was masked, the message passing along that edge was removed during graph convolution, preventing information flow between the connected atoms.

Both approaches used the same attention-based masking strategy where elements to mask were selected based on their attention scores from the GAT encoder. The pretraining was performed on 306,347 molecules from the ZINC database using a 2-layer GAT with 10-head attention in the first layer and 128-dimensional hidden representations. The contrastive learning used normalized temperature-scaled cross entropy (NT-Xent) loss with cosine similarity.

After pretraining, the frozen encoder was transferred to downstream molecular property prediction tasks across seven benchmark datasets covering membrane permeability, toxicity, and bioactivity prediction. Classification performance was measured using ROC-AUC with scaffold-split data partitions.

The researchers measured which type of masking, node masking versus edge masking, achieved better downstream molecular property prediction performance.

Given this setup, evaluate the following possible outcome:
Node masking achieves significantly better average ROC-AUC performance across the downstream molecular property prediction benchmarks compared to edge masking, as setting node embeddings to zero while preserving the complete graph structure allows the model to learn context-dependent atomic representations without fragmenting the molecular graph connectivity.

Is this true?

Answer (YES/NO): NO